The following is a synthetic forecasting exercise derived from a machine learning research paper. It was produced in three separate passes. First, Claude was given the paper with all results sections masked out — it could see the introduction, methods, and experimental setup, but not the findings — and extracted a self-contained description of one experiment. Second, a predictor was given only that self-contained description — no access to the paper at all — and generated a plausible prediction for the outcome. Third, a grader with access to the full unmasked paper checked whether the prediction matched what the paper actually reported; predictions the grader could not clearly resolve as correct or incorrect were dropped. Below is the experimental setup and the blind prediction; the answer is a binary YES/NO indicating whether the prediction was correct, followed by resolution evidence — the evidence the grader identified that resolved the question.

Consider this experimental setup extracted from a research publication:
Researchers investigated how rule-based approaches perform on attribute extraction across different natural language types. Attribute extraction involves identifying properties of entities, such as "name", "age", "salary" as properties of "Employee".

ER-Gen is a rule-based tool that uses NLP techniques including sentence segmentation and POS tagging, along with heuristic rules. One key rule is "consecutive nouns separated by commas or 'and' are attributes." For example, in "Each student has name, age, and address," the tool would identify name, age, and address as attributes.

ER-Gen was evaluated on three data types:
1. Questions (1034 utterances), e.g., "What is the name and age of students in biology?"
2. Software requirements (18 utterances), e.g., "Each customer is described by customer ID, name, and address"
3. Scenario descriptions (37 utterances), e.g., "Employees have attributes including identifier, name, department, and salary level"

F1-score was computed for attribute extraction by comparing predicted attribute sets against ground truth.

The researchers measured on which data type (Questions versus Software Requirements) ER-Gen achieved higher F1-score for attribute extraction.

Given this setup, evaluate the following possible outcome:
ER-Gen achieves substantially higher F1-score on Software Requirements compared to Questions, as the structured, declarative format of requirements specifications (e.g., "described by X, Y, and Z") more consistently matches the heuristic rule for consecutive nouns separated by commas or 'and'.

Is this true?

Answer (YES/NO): YES